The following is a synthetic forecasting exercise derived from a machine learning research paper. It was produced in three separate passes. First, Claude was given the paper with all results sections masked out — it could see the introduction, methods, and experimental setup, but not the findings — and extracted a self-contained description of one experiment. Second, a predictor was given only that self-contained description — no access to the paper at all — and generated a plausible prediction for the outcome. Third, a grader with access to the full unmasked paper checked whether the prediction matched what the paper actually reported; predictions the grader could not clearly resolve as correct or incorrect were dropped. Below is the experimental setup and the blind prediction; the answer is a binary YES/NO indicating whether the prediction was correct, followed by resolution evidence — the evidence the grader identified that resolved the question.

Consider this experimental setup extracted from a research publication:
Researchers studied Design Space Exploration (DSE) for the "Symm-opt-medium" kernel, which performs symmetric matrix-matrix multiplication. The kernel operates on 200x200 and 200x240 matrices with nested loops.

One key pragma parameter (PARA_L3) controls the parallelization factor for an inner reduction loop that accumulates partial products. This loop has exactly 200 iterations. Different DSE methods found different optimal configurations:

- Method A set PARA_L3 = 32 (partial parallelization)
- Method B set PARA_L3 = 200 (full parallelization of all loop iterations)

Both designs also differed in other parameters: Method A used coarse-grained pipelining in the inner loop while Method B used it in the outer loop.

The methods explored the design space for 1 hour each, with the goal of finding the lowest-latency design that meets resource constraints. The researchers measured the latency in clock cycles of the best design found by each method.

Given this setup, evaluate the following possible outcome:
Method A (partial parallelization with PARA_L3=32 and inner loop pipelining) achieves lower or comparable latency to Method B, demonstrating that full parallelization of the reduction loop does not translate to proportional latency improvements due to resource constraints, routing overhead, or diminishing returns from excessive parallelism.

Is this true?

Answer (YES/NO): NO